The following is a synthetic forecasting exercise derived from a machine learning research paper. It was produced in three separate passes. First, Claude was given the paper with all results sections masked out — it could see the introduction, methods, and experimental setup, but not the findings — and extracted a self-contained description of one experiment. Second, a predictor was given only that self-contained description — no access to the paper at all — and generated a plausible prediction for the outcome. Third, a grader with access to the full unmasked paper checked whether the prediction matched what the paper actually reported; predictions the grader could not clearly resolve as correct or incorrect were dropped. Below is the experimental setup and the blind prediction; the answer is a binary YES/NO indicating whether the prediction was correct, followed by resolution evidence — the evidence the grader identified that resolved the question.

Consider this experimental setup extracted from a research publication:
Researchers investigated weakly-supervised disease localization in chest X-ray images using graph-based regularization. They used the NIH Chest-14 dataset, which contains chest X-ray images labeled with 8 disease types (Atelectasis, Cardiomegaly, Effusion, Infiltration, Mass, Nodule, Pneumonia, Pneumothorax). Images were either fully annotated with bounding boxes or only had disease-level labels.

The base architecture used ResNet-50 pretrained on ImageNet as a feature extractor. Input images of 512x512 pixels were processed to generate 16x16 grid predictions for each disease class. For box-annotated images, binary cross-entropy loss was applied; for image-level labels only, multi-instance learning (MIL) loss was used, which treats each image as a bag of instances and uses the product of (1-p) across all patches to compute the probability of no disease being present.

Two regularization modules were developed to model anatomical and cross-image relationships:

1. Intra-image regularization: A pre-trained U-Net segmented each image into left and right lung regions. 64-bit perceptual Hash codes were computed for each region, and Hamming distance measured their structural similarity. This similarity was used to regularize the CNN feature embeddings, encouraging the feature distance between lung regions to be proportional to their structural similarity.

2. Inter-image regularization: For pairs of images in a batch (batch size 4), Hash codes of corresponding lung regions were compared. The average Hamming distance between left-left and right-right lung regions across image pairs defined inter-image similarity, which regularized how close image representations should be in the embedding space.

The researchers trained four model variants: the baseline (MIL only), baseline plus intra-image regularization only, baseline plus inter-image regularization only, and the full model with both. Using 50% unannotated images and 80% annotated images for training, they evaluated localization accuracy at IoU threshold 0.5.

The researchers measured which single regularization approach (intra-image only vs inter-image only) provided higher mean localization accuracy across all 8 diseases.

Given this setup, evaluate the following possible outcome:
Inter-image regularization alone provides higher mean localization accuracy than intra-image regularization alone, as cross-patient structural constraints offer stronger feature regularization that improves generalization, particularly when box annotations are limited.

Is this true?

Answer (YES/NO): YES